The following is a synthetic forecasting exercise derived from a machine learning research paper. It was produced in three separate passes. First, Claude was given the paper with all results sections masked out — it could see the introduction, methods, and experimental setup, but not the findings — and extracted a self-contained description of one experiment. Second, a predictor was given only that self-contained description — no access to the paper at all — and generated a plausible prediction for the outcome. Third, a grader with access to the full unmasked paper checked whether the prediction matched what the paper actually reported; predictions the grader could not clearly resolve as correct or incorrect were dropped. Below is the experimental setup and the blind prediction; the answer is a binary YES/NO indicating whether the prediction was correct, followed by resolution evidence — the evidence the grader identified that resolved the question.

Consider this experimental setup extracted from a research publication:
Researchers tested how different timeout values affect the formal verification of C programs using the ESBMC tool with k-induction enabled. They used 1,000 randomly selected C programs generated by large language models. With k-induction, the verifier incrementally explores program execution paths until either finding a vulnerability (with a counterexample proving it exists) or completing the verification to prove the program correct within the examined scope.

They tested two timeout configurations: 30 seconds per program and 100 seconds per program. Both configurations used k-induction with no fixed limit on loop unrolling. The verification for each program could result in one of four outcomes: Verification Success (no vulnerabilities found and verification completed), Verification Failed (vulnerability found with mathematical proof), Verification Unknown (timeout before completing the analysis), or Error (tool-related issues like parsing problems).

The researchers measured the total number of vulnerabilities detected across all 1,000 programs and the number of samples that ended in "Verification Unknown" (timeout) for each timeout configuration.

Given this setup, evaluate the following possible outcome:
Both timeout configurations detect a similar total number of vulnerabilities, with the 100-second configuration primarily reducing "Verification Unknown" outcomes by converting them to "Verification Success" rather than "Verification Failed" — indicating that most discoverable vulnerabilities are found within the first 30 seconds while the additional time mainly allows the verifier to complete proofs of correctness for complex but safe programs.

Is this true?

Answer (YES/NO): NO